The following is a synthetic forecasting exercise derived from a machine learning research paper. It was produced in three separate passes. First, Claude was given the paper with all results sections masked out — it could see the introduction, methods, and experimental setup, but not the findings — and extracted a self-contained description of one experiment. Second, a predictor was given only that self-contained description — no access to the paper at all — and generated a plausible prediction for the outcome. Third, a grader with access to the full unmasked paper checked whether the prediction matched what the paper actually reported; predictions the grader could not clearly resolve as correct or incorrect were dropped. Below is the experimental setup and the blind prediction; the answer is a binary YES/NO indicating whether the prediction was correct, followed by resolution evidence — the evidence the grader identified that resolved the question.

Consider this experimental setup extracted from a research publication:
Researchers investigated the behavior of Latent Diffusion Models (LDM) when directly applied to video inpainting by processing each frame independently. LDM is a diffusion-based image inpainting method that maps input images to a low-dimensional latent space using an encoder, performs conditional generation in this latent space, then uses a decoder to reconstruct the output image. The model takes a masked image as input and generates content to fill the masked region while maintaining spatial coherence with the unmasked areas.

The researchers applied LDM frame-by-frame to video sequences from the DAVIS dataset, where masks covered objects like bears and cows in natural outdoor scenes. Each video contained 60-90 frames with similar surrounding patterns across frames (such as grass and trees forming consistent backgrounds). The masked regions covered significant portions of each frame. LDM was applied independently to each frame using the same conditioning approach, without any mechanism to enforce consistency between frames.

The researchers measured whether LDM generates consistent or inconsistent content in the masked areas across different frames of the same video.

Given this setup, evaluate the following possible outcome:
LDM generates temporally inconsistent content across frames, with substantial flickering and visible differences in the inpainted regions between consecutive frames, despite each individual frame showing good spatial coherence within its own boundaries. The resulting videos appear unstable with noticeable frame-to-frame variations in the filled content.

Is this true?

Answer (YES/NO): YES